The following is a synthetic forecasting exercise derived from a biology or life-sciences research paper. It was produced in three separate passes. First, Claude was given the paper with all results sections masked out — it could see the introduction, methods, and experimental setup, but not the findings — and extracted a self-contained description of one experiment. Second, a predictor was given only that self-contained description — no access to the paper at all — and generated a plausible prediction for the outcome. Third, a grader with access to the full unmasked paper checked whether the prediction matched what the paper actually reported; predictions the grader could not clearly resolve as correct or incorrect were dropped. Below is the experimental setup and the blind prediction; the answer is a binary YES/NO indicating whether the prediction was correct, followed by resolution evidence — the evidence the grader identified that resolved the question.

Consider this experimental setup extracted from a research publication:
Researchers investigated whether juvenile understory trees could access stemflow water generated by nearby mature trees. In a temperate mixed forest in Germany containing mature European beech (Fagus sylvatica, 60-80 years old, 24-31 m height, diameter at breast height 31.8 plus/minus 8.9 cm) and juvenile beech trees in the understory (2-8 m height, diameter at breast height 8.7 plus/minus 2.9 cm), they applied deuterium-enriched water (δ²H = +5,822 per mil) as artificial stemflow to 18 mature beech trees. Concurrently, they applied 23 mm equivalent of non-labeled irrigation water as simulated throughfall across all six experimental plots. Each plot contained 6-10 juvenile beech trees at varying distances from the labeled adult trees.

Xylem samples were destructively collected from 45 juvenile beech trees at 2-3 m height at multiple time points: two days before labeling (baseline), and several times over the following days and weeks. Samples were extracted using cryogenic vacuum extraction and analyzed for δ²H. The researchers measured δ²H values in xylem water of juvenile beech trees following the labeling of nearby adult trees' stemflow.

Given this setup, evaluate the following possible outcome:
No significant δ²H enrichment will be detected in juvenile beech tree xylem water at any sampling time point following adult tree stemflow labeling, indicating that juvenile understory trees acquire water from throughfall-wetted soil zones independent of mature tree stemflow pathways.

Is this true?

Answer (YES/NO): NO